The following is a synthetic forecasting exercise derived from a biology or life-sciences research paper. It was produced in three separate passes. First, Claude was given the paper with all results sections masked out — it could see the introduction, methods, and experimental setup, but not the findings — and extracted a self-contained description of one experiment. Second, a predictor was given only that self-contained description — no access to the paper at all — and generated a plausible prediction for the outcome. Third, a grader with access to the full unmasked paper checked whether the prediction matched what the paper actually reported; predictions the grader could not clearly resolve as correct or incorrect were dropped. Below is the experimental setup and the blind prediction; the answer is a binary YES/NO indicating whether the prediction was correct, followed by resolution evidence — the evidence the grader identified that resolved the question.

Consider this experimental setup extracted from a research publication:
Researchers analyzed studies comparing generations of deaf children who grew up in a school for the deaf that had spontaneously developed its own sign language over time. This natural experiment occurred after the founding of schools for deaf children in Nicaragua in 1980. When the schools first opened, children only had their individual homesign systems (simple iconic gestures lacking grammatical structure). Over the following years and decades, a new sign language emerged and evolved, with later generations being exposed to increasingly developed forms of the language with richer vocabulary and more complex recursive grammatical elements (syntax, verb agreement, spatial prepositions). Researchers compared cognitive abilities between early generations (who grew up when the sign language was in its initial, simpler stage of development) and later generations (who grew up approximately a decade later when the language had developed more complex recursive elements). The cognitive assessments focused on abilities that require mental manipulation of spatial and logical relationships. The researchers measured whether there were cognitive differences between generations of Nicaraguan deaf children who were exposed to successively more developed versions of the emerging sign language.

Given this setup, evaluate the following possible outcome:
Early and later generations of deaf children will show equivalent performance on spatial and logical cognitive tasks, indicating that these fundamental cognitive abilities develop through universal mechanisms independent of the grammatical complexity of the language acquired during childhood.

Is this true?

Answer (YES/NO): NO